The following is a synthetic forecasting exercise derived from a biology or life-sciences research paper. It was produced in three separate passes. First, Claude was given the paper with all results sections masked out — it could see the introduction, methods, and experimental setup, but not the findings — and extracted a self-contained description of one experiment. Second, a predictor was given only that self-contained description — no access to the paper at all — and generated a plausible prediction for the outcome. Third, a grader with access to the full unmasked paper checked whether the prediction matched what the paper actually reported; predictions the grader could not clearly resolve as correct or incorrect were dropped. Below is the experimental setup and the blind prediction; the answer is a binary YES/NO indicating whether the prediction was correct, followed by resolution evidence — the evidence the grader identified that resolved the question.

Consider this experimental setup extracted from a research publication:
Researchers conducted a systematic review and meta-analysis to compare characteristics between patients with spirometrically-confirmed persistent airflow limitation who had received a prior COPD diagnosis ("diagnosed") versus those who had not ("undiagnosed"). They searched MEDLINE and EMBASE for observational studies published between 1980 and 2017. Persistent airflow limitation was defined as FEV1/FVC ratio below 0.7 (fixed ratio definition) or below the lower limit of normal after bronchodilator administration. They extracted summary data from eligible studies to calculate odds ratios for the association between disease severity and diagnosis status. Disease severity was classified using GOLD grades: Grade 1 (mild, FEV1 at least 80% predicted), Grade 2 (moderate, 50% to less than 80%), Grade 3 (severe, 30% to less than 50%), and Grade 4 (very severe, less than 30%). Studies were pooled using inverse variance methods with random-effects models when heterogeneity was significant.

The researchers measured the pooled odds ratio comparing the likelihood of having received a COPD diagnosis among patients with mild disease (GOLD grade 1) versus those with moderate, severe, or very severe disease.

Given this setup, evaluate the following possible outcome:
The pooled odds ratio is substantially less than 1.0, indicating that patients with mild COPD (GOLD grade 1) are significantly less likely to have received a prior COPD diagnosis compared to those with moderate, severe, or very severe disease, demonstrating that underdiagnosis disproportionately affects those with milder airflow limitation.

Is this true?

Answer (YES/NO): YES